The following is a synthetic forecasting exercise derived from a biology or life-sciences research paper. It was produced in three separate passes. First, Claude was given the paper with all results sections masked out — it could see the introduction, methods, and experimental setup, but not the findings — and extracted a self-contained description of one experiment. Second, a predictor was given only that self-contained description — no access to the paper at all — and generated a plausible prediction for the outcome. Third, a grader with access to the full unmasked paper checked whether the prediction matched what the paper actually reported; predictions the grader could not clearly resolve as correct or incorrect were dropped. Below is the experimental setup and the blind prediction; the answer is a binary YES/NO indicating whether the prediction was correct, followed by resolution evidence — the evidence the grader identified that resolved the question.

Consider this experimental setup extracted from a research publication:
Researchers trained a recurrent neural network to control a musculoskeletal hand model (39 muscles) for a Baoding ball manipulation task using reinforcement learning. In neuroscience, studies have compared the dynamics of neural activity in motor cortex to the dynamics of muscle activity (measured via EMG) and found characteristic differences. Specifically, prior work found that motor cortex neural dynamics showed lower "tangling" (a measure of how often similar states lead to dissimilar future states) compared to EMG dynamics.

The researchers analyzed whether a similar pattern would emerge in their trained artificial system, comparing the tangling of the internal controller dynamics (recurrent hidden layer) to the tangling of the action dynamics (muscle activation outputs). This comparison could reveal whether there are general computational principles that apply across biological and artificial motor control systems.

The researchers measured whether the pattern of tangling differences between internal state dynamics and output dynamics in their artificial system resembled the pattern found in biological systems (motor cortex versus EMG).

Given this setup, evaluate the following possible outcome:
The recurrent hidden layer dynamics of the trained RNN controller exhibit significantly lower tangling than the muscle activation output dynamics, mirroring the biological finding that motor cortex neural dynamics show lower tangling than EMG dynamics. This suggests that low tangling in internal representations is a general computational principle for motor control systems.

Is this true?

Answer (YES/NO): YES